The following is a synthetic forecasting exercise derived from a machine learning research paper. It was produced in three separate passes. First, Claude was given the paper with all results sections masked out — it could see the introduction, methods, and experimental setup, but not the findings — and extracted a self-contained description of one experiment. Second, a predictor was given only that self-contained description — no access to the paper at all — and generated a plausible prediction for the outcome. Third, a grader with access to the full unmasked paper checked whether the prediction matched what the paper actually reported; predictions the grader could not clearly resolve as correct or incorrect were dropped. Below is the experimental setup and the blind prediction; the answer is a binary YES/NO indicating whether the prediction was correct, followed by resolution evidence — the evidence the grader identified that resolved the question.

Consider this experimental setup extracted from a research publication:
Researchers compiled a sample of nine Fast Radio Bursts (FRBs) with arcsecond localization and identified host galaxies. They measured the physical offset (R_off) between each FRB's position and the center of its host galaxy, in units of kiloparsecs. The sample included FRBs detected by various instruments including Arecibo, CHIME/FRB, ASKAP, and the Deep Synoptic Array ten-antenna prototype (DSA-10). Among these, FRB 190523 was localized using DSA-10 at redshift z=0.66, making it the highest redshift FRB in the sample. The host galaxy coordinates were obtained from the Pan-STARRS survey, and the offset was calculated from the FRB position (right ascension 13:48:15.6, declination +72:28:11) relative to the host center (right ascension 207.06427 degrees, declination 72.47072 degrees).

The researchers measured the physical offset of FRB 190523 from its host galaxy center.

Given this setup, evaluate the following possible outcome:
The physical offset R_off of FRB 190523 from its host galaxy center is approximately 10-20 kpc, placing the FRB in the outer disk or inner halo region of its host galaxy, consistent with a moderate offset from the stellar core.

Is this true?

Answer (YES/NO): NO